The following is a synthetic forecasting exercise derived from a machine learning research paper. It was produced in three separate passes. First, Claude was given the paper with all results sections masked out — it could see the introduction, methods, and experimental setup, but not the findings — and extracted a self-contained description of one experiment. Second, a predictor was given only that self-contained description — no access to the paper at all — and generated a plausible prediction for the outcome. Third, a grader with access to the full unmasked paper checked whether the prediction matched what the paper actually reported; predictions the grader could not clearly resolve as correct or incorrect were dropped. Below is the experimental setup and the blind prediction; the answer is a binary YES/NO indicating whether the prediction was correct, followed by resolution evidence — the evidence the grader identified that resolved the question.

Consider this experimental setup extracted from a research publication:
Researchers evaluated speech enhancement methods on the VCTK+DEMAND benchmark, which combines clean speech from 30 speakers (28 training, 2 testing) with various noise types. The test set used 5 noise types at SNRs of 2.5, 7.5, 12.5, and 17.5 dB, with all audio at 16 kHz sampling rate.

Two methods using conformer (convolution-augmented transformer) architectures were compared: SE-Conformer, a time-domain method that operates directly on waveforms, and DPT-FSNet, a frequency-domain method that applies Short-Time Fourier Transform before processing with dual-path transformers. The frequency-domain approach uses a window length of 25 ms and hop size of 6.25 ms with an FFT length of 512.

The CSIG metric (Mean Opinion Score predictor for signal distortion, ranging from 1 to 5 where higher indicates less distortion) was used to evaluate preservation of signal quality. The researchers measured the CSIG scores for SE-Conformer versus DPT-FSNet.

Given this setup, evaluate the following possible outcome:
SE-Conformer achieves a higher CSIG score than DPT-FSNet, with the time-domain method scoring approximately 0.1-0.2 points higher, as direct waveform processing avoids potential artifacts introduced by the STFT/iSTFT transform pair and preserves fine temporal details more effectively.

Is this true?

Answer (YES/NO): NO